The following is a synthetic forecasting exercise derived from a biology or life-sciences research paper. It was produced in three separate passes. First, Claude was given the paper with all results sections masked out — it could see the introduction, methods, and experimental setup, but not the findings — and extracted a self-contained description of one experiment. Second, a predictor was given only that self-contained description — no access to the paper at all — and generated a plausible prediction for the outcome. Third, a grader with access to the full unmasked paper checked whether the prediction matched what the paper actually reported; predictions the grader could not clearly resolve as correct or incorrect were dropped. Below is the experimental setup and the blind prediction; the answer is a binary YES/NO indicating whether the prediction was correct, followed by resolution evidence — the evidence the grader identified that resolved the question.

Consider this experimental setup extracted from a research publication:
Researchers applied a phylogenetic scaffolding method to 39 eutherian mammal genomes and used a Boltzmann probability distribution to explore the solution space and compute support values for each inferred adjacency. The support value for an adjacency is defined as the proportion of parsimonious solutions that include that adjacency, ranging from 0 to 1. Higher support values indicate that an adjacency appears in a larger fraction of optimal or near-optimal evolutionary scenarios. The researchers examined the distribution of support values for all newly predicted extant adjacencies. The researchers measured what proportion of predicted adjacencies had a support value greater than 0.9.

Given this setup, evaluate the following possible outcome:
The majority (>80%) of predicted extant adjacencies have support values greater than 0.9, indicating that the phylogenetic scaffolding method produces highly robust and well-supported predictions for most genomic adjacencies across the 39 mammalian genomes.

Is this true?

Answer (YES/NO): YES